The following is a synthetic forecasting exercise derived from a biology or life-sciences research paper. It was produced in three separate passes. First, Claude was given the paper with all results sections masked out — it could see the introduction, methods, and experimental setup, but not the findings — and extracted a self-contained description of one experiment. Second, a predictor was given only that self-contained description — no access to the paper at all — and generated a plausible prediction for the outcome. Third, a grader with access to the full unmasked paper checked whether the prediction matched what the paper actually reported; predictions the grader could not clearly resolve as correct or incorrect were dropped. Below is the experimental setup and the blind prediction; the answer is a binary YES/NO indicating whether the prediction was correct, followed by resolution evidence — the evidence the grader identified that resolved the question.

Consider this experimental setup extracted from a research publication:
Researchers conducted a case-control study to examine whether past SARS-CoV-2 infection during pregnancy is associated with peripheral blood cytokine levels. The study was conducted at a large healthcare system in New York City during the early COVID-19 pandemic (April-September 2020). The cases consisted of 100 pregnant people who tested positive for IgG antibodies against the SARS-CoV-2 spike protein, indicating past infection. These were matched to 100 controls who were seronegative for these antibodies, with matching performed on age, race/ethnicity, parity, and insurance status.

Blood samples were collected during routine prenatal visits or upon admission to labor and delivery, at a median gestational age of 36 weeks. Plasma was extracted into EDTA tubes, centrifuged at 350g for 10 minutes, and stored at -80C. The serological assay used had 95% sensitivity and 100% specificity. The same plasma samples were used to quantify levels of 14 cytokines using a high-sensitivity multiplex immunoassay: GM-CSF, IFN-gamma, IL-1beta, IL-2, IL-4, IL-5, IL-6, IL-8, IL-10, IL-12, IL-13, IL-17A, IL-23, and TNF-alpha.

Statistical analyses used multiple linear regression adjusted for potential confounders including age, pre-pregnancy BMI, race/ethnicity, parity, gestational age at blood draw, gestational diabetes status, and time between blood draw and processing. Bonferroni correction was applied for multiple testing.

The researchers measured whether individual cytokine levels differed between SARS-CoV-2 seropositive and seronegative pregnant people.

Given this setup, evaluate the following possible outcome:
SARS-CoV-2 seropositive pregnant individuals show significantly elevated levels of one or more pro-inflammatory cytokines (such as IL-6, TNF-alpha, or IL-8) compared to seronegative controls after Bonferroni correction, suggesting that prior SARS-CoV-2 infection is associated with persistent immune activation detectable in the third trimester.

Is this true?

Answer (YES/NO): NO